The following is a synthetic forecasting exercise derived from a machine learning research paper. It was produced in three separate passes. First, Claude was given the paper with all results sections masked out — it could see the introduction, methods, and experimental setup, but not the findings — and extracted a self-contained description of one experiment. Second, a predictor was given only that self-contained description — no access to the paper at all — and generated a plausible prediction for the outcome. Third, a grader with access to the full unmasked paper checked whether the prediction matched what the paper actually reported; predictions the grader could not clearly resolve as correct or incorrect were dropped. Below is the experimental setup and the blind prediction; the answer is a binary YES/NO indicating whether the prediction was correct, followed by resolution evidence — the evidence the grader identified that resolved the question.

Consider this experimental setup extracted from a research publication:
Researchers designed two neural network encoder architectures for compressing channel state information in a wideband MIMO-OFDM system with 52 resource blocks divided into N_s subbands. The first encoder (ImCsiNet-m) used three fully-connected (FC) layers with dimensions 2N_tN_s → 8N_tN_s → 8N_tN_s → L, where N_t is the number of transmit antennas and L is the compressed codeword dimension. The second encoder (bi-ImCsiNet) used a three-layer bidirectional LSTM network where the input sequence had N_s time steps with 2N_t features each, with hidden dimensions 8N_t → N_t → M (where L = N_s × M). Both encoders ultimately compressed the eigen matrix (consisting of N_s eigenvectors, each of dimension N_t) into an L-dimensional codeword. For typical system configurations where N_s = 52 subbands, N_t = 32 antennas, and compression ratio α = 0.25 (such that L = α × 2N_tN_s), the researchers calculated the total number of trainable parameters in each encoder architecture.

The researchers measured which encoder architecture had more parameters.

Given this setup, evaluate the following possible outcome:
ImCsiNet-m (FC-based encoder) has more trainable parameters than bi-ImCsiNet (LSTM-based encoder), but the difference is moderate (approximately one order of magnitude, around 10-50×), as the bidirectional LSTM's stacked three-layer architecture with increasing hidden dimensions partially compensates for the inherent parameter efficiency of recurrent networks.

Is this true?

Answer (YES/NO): YES